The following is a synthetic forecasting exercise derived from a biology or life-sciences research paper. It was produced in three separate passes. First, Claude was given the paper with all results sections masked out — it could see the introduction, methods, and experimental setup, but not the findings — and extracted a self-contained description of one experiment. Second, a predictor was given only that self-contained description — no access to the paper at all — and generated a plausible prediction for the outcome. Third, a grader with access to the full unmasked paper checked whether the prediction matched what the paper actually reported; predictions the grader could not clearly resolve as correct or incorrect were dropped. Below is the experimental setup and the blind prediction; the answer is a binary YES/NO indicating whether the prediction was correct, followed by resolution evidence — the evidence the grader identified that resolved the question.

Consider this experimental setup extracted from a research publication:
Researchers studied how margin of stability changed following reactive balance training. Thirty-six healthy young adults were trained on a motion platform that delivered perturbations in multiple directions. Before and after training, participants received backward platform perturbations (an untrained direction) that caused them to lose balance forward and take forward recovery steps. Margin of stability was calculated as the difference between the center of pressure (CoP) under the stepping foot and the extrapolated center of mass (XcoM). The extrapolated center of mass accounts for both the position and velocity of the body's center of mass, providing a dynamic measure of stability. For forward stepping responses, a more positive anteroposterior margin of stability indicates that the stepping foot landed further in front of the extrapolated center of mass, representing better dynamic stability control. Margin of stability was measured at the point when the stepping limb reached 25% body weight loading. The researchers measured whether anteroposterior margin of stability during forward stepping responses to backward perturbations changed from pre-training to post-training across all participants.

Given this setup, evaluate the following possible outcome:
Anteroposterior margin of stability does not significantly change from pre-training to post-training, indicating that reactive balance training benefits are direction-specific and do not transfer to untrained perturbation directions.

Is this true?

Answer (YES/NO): NO